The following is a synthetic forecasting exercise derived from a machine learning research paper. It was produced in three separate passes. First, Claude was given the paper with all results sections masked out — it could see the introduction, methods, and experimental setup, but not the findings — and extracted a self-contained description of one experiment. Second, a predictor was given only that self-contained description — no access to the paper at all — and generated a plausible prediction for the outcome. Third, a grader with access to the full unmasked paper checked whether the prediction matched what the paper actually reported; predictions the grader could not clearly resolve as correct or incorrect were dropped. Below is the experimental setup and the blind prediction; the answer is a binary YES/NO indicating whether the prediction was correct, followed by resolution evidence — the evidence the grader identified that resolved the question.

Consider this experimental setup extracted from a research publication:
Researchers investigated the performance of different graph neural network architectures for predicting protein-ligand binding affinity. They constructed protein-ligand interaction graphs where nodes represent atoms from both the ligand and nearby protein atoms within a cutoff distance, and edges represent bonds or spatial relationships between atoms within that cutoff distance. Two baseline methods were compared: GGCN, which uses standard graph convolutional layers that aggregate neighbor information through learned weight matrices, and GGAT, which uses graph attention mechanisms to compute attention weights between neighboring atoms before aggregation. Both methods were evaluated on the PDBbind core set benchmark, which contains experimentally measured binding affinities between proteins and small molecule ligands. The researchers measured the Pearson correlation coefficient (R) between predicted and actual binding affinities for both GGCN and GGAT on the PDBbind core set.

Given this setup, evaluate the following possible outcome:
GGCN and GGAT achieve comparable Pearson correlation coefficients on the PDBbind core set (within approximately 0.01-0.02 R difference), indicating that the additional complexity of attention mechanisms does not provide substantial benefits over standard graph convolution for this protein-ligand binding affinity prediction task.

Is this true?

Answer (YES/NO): YES